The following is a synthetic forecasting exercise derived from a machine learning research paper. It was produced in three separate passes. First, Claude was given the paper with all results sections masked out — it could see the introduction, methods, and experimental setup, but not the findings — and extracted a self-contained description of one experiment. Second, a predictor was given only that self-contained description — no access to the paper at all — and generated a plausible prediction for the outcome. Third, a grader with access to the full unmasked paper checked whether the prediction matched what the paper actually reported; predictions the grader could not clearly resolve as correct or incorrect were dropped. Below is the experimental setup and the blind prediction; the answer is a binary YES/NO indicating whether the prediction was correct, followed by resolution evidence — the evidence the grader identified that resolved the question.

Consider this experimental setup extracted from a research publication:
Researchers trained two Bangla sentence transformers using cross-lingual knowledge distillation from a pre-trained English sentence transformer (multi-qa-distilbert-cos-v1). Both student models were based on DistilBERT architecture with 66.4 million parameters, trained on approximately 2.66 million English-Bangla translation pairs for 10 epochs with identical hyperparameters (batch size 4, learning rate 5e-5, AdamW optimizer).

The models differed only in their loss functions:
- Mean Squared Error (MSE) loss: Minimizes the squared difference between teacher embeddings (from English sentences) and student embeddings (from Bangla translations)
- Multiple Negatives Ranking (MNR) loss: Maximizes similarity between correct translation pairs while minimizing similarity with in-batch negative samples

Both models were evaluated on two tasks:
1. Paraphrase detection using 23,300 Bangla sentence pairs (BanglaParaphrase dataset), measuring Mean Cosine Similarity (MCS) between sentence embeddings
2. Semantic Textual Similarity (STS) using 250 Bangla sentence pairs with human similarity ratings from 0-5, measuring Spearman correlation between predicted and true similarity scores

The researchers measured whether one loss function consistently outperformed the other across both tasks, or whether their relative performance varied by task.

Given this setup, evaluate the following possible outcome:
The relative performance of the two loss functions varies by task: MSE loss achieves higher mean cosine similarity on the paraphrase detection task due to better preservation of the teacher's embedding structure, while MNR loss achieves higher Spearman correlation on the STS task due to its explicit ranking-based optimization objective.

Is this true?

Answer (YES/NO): NO